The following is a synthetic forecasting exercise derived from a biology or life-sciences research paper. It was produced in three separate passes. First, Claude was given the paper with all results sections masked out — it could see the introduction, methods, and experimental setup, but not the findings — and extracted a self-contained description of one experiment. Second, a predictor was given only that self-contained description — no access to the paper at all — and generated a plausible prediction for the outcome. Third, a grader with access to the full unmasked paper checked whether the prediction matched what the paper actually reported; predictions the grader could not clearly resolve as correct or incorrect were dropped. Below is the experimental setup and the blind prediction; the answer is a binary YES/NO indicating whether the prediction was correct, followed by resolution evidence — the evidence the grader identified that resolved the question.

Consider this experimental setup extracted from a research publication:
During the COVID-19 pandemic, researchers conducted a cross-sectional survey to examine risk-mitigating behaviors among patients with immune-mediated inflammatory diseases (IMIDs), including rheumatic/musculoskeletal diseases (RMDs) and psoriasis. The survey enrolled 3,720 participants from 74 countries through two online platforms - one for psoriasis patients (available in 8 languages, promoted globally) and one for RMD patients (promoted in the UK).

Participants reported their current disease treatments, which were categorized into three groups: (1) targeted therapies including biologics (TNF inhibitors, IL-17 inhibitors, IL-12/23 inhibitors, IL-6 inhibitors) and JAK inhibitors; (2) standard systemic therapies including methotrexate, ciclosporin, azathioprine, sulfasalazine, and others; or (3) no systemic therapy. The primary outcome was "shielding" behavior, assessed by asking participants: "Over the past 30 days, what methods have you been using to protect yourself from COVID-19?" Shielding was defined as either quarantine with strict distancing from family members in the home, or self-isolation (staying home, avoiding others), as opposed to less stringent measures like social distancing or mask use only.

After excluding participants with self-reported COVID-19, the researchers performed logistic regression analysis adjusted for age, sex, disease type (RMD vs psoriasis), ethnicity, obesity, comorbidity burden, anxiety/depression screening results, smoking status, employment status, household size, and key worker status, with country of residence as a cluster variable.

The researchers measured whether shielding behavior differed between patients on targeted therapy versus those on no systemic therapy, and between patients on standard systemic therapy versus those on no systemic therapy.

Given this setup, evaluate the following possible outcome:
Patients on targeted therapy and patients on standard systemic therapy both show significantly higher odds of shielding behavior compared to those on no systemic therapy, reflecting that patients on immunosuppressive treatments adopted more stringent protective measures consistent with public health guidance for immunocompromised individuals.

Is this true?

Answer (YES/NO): NO